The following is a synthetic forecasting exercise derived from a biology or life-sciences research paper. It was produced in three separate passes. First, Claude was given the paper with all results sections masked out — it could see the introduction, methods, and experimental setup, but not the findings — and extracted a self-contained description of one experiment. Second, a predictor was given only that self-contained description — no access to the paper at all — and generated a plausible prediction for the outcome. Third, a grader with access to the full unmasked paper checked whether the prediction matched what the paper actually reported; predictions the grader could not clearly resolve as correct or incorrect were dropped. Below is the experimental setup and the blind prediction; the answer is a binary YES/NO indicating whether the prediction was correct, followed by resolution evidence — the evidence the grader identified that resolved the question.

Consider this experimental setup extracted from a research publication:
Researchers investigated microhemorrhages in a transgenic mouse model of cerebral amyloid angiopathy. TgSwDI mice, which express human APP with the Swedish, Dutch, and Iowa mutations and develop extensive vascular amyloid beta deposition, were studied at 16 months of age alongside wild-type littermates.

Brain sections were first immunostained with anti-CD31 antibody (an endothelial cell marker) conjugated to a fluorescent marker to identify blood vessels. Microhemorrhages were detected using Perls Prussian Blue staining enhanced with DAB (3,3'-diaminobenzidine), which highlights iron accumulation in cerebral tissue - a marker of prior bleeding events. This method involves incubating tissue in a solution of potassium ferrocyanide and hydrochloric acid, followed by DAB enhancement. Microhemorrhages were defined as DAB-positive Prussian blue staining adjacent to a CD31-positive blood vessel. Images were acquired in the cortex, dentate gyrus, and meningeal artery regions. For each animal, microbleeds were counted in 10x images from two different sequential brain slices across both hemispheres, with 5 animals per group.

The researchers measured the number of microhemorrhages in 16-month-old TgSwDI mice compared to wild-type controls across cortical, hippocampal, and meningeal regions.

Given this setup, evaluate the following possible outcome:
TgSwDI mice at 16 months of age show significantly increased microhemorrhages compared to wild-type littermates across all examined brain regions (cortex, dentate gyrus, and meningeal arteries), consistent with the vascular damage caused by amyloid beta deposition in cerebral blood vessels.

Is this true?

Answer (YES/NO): YES